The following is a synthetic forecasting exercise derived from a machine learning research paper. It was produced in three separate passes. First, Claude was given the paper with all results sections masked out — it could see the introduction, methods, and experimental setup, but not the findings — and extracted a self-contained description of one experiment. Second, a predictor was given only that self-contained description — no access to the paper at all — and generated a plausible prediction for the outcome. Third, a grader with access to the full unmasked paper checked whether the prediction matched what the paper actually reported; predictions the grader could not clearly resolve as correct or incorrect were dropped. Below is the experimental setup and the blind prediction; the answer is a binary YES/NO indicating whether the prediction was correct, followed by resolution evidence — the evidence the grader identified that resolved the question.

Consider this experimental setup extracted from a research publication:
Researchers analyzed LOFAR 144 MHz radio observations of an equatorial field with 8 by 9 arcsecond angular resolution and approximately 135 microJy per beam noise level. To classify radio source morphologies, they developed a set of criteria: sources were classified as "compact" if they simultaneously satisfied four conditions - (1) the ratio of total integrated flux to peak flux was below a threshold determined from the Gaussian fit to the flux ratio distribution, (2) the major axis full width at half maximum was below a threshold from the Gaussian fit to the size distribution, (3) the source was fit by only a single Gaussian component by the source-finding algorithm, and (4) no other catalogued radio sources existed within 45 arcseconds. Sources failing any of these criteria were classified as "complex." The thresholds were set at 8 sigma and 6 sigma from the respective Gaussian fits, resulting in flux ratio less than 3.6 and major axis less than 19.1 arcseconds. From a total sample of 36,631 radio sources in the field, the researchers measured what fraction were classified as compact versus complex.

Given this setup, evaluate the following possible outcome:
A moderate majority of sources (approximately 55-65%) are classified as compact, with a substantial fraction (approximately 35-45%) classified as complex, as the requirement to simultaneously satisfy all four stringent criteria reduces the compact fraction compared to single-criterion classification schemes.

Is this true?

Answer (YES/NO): NO